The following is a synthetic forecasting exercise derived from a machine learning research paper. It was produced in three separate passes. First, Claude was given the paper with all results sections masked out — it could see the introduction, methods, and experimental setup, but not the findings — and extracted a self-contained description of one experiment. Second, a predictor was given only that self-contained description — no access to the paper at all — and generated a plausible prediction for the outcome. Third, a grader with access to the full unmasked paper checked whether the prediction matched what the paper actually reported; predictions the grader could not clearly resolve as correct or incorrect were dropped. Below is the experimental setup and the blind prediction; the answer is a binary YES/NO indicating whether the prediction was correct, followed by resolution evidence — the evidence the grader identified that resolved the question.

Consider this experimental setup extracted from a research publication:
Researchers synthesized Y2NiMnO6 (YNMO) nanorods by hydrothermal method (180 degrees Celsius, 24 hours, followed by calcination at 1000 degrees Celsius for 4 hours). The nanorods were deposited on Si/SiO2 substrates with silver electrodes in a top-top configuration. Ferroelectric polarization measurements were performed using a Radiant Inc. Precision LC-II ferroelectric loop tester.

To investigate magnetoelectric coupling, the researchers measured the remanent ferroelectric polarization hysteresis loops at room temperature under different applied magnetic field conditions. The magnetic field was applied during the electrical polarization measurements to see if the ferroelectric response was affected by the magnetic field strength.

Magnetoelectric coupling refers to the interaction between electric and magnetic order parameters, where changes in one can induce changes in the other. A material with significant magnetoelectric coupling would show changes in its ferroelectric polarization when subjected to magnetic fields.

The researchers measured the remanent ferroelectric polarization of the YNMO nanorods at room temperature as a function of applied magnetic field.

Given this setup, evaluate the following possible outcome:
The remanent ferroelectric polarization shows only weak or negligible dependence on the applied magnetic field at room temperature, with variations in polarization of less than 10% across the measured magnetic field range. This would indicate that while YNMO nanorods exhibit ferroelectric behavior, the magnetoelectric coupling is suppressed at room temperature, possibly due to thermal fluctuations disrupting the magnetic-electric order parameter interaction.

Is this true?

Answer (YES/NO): NO